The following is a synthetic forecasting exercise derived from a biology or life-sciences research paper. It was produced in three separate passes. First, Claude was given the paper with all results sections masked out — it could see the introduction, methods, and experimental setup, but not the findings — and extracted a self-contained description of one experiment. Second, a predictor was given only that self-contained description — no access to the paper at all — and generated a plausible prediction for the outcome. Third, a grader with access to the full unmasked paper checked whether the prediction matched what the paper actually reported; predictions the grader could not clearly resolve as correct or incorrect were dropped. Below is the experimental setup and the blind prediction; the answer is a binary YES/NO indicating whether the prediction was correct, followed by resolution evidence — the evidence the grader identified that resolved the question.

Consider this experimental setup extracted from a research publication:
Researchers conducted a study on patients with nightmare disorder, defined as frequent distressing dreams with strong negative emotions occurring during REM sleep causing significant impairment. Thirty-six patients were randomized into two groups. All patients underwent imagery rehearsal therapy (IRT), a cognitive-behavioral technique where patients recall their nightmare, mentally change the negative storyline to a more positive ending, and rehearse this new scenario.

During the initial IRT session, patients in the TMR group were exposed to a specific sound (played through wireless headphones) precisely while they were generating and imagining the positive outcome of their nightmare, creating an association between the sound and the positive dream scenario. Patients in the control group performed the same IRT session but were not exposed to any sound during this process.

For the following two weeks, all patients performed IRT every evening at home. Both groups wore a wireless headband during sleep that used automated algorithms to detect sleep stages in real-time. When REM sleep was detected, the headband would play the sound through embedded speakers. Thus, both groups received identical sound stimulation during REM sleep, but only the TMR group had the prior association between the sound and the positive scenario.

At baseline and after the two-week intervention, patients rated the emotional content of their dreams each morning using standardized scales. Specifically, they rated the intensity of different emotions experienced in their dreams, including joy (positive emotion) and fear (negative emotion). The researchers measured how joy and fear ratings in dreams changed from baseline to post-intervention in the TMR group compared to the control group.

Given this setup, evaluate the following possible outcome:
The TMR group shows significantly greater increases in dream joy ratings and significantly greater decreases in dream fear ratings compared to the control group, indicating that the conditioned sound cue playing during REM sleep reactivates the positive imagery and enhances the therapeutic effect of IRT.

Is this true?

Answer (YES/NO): NO